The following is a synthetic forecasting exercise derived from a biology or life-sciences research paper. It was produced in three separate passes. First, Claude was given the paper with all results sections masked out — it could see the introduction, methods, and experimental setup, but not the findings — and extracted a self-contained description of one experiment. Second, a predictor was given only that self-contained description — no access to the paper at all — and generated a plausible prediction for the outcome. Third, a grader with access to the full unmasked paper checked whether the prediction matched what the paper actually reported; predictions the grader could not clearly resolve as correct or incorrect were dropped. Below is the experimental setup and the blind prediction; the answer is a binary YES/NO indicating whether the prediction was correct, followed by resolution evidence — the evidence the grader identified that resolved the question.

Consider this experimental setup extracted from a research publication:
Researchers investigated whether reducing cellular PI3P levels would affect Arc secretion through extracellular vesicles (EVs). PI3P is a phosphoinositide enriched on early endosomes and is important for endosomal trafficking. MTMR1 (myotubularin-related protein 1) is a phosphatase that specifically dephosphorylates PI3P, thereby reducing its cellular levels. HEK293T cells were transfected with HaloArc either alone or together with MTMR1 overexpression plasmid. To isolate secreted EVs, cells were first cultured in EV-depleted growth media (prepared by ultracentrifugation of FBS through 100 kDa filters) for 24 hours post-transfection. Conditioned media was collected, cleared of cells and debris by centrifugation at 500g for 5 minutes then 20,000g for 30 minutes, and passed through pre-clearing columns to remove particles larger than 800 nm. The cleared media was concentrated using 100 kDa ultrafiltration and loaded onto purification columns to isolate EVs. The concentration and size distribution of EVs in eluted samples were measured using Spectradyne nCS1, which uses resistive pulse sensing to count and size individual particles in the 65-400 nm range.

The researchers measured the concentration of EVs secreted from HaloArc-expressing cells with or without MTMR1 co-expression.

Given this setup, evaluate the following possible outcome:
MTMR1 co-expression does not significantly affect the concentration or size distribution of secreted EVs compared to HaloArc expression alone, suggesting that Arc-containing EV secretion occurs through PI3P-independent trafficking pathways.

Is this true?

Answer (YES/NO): NO